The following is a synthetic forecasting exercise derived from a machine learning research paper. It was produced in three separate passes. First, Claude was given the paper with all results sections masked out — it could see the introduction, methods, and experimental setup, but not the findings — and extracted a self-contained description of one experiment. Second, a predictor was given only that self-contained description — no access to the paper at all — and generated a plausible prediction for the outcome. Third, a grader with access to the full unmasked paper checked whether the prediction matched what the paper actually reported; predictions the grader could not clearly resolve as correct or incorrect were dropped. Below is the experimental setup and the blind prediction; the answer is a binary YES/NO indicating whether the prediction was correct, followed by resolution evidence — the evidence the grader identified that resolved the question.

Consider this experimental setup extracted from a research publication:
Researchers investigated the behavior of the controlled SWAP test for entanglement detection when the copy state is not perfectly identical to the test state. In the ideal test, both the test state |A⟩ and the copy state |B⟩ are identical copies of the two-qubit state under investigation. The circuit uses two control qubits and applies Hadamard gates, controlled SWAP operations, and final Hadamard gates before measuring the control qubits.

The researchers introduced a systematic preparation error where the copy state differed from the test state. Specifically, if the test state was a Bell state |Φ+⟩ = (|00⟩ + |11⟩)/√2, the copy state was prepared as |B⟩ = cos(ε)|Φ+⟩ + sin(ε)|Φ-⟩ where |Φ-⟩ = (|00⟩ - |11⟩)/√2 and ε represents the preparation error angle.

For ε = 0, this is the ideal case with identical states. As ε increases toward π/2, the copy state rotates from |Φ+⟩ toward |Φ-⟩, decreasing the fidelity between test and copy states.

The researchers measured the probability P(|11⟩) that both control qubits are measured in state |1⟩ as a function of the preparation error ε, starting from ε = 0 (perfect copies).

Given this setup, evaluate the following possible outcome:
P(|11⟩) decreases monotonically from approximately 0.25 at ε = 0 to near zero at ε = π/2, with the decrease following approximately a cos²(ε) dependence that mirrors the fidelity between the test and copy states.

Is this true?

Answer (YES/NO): YES